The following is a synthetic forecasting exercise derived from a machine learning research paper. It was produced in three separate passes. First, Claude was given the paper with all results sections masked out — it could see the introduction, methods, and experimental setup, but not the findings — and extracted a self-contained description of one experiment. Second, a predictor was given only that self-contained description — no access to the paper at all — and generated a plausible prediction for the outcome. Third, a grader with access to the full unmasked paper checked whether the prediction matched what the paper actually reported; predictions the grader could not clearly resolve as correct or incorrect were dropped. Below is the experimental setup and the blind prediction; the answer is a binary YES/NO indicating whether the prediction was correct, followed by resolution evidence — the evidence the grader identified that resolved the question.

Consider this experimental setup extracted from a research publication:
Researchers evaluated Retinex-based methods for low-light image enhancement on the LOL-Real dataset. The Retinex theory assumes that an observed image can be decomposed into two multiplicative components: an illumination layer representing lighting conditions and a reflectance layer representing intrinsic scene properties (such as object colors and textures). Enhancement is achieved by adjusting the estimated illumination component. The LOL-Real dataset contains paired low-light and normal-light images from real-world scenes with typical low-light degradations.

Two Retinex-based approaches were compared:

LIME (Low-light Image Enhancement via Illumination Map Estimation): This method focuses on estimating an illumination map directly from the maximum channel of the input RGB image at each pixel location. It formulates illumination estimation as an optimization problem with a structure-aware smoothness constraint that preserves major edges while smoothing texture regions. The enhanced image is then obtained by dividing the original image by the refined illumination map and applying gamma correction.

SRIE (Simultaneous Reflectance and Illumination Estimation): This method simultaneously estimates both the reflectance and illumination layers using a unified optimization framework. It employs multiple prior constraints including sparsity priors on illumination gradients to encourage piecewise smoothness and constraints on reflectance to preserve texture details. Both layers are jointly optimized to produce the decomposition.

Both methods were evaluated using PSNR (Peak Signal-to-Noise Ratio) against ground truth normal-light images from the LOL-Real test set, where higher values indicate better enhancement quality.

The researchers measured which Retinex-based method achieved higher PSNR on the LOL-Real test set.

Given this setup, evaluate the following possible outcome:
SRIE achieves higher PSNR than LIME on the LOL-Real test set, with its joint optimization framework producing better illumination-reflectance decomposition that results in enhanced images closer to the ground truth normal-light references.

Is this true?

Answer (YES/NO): NO